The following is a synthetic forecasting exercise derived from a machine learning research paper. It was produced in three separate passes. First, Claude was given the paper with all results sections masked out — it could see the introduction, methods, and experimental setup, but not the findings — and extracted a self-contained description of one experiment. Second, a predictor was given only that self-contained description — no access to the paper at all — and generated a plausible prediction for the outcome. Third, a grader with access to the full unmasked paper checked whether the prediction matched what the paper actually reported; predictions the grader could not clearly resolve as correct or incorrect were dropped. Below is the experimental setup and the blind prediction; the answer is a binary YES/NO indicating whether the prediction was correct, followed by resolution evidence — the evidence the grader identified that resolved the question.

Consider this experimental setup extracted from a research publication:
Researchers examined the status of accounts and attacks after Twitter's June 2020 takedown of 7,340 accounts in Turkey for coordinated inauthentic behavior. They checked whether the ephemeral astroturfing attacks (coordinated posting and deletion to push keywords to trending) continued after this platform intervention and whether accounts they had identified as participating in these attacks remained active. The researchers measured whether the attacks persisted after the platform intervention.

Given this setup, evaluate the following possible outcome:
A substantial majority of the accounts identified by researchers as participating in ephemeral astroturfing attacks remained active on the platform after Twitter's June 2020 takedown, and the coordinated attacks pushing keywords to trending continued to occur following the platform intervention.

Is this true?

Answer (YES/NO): YES